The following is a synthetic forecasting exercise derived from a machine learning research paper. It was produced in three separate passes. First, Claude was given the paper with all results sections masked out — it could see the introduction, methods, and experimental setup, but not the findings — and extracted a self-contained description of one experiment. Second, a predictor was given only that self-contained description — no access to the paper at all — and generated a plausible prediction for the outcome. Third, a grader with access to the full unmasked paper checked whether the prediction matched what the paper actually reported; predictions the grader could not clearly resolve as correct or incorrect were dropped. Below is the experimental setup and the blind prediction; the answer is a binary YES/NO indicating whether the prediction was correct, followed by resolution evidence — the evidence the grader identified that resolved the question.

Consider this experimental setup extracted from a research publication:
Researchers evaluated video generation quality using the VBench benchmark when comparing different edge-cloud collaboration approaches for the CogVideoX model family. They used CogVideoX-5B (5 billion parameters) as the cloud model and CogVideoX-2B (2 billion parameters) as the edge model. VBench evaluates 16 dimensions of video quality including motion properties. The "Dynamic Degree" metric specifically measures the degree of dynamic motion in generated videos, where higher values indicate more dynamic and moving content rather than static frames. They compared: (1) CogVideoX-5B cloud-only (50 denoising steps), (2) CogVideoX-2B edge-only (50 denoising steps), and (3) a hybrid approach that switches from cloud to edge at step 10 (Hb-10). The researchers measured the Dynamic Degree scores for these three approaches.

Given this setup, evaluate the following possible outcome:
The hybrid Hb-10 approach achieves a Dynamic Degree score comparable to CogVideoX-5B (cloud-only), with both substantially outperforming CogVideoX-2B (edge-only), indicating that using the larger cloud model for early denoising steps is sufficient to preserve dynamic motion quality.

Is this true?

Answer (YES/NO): YES